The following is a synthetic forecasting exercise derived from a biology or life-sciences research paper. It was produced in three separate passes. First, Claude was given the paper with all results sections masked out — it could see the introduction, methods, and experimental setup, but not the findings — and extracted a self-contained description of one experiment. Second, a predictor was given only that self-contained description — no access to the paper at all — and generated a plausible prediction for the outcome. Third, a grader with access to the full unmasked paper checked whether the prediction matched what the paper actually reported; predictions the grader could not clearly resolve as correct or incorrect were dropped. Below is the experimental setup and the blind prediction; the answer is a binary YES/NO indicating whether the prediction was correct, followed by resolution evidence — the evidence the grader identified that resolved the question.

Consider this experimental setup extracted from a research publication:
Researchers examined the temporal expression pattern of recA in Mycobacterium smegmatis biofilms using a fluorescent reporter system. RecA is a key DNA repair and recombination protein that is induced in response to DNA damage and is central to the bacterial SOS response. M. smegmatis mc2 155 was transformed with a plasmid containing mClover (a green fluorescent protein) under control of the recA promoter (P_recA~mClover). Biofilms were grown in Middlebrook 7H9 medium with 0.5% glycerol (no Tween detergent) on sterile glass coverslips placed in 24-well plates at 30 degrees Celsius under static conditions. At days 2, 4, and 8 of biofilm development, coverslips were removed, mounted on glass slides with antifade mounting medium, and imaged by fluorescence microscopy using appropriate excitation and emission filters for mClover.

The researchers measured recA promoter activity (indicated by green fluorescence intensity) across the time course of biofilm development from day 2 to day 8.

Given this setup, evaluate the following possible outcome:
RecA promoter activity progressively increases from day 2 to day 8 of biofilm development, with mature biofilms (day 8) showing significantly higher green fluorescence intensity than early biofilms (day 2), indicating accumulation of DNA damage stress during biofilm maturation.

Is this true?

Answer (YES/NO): NO